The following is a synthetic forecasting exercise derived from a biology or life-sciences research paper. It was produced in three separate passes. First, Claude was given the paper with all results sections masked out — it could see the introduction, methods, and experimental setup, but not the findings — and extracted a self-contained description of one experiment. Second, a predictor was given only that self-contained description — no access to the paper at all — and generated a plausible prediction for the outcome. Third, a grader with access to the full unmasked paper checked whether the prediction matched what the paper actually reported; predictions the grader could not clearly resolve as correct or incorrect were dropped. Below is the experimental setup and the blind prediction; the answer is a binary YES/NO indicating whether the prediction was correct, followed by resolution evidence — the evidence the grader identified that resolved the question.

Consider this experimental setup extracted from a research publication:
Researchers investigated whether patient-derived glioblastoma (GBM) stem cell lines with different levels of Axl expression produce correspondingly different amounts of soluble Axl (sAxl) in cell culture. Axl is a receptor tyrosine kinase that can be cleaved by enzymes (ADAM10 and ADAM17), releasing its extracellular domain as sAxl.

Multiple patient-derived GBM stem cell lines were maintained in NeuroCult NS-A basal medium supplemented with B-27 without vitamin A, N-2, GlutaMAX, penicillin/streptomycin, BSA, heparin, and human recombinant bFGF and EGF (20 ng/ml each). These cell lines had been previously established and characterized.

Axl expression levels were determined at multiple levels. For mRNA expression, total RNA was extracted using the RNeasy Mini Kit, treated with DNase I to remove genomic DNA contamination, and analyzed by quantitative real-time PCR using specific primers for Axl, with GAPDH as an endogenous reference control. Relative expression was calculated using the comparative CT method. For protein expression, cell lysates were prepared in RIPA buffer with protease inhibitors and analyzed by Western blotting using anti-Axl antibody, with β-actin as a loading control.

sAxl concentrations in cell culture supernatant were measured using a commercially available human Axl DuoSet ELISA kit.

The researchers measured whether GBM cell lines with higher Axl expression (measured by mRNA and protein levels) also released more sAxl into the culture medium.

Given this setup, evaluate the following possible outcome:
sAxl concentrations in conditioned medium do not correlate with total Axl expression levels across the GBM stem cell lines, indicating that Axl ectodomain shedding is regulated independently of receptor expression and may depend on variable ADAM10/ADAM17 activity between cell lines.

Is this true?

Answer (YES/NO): NO